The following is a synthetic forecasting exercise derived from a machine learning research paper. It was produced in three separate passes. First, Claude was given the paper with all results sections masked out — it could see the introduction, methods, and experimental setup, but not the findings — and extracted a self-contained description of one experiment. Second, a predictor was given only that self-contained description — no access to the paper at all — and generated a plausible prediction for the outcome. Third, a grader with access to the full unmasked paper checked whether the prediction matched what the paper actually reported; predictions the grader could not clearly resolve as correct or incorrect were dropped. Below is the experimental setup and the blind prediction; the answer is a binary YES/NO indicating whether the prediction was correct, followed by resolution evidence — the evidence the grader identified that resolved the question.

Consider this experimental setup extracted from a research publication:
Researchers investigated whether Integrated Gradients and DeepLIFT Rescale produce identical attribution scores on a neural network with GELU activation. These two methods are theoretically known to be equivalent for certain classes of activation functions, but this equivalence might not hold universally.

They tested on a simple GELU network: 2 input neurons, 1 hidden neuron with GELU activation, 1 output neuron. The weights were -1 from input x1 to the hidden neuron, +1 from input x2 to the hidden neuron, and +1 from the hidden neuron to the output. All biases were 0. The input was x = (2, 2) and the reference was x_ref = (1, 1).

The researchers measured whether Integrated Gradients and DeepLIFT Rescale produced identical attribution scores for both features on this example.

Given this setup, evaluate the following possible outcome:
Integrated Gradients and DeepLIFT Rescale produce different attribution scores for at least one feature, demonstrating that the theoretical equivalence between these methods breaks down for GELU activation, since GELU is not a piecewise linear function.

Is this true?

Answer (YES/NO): NO